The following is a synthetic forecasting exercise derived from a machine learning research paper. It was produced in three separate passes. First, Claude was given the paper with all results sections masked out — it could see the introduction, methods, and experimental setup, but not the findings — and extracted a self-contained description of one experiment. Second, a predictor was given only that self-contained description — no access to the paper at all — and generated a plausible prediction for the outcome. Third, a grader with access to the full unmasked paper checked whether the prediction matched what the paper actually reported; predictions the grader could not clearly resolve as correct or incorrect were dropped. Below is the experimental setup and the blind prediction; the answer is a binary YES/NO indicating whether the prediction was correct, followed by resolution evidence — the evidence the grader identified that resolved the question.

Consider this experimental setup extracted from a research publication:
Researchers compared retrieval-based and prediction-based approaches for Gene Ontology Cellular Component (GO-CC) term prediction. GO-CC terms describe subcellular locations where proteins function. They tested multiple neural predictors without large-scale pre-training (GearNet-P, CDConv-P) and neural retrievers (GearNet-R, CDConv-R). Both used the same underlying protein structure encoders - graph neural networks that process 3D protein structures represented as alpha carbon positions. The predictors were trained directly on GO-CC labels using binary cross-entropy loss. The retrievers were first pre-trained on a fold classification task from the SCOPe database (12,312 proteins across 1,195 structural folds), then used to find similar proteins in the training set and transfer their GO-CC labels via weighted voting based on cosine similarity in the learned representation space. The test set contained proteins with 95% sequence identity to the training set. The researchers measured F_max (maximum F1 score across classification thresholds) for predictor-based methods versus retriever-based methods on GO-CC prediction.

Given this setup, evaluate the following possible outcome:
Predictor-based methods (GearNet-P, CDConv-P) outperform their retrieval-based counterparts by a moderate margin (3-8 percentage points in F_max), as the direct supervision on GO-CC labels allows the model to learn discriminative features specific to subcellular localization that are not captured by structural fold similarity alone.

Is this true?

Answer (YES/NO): NO